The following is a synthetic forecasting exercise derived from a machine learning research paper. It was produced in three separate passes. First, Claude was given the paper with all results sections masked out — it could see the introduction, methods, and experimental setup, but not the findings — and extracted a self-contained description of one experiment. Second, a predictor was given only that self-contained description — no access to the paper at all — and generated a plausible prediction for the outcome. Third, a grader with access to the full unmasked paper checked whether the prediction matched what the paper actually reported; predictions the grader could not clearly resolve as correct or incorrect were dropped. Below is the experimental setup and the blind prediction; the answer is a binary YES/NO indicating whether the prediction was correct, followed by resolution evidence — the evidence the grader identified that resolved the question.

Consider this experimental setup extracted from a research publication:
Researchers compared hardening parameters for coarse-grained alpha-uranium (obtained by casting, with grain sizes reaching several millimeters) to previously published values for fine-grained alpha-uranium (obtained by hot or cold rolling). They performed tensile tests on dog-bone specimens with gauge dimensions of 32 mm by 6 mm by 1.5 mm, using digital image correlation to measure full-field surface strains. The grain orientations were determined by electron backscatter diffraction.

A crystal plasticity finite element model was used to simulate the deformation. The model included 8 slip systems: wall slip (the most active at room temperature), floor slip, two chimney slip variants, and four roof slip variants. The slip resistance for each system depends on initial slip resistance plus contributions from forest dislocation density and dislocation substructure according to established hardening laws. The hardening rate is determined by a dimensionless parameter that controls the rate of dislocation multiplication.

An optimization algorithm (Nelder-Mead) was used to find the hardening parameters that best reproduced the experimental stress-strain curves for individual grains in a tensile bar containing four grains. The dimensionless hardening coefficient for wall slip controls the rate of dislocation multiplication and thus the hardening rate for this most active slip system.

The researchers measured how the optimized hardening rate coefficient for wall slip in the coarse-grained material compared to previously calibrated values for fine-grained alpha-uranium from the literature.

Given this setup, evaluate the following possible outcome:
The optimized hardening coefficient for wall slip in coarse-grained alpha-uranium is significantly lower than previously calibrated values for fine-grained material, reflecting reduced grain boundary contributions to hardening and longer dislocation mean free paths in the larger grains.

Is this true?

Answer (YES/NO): YES